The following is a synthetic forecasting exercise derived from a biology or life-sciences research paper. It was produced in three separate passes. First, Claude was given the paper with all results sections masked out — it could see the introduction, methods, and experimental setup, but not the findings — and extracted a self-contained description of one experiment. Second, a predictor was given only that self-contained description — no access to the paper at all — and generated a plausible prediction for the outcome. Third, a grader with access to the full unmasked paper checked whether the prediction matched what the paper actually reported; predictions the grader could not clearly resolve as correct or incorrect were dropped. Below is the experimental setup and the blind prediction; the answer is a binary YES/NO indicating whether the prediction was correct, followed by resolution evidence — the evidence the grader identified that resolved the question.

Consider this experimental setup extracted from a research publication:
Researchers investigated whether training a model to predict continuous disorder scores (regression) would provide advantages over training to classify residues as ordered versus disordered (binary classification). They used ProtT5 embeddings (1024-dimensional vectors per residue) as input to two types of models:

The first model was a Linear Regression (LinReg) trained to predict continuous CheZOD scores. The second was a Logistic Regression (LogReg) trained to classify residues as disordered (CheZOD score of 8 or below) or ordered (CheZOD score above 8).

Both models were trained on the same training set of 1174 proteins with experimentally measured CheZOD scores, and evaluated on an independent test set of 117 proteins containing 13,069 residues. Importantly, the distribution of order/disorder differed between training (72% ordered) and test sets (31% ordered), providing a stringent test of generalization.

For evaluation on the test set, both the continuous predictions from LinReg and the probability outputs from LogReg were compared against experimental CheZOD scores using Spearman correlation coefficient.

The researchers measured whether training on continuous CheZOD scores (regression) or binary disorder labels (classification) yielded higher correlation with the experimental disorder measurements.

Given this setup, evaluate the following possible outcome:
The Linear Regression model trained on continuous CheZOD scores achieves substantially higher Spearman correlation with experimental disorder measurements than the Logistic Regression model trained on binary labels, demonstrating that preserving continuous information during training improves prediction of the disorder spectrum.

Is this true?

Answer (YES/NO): NO